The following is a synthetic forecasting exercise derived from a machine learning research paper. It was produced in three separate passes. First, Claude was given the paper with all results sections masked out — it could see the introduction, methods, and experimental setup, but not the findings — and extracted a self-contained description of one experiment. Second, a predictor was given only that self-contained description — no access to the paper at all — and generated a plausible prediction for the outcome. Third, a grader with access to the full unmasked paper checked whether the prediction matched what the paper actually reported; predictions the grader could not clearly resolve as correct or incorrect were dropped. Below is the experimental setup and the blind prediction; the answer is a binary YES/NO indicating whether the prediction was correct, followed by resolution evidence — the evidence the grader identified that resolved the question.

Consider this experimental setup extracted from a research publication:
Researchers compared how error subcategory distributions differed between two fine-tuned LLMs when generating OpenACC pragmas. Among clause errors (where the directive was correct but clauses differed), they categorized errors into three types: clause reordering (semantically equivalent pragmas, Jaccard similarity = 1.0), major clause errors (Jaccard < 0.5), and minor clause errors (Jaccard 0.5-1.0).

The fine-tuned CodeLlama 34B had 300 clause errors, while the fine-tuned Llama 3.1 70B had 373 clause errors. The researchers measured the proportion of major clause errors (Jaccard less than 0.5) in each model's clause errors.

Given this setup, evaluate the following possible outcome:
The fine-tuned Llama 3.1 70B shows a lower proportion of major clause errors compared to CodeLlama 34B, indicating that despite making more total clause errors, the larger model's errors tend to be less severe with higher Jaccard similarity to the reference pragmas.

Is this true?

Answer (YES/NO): NO